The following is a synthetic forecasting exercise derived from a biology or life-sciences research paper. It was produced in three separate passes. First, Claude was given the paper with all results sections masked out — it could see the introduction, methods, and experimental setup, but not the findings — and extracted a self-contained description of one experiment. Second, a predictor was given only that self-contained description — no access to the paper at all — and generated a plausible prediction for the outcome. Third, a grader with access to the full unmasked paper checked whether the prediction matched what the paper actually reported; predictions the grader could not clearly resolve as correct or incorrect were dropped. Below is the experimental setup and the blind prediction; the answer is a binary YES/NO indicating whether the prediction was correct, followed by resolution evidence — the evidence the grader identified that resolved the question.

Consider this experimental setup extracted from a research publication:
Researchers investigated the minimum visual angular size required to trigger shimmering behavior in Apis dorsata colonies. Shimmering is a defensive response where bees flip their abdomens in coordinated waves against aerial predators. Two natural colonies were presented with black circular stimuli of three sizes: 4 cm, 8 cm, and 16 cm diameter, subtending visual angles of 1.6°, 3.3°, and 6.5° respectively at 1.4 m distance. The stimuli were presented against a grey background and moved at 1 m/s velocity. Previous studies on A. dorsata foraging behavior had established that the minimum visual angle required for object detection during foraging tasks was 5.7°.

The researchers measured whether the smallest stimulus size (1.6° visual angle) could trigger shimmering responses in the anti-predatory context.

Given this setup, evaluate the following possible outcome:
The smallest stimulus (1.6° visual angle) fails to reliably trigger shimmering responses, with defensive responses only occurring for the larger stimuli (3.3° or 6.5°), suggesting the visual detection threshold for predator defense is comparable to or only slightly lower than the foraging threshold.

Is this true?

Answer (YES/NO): NO